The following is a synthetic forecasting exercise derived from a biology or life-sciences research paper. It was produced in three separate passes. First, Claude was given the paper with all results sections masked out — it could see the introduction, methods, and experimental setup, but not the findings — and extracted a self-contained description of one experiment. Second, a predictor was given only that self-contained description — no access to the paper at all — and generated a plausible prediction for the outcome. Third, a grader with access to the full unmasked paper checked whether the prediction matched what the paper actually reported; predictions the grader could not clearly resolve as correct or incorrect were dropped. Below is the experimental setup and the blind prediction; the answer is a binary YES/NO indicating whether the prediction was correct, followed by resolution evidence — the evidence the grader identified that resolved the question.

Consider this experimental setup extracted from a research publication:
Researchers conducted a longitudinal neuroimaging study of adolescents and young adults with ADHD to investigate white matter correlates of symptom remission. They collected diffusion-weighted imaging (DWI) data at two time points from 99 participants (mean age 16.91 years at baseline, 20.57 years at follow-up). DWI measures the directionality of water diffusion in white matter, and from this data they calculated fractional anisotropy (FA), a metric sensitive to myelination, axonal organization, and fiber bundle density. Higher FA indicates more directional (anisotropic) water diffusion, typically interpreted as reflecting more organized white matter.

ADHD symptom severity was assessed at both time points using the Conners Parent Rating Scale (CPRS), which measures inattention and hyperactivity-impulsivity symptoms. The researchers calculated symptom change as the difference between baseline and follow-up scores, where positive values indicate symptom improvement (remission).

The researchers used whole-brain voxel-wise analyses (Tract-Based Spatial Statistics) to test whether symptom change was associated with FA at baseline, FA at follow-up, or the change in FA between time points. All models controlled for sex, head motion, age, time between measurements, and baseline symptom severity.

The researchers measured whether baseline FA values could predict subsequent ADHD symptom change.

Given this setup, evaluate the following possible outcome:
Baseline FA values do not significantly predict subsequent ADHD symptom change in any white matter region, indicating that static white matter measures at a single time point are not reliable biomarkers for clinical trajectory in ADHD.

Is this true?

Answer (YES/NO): YES